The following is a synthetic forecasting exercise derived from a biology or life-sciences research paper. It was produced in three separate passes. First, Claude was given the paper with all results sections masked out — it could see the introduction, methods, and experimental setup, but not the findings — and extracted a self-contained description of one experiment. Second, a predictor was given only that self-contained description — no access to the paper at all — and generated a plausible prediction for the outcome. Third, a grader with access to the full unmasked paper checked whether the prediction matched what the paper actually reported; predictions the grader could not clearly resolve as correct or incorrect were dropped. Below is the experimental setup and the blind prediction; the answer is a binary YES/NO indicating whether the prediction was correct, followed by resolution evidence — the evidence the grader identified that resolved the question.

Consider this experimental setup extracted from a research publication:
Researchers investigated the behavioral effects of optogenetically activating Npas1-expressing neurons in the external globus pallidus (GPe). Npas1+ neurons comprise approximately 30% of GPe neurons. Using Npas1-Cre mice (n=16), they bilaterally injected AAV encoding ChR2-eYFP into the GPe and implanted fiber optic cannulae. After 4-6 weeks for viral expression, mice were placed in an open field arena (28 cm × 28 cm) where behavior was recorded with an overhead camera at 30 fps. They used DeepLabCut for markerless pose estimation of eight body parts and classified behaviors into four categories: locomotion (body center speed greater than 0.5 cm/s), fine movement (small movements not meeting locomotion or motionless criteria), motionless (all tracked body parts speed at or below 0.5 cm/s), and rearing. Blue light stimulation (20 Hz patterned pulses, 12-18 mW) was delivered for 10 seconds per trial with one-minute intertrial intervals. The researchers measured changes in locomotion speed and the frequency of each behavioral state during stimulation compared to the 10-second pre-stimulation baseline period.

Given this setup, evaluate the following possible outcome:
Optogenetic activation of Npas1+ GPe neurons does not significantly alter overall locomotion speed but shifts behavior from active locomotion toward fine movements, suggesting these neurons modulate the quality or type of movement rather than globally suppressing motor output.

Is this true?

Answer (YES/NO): NO